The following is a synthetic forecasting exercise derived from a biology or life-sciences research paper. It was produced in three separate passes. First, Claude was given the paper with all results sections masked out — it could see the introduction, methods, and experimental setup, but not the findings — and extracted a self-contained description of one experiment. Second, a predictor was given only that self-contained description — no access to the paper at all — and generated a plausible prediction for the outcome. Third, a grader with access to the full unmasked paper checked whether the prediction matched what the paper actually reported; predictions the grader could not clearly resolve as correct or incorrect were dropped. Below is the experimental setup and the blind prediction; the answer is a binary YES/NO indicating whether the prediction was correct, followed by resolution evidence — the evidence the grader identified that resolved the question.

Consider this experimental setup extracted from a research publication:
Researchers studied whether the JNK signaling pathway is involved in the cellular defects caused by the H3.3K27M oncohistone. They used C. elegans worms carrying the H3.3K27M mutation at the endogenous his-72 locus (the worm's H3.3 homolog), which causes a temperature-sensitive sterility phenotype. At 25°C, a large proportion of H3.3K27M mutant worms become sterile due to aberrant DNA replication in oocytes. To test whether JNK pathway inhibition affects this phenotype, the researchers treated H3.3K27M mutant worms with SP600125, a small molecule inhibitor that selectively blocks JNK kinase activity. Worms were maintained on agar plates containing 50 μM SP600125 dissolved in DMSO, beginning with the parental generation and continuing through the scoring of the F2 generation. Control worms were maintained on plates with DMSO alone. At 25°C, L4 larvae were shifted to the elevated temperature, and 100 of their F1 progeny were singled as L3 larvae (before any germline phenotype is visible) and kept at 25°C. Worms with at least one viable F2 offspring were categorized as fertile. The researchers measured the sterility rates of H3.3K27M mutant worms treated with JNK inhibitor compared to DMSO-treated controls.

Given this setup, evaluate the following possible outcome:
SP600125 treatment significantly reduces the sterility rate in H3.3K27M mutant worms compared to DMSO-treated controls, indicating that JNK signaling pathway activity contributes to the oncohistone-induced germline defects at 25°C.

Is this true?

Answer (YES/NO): YES